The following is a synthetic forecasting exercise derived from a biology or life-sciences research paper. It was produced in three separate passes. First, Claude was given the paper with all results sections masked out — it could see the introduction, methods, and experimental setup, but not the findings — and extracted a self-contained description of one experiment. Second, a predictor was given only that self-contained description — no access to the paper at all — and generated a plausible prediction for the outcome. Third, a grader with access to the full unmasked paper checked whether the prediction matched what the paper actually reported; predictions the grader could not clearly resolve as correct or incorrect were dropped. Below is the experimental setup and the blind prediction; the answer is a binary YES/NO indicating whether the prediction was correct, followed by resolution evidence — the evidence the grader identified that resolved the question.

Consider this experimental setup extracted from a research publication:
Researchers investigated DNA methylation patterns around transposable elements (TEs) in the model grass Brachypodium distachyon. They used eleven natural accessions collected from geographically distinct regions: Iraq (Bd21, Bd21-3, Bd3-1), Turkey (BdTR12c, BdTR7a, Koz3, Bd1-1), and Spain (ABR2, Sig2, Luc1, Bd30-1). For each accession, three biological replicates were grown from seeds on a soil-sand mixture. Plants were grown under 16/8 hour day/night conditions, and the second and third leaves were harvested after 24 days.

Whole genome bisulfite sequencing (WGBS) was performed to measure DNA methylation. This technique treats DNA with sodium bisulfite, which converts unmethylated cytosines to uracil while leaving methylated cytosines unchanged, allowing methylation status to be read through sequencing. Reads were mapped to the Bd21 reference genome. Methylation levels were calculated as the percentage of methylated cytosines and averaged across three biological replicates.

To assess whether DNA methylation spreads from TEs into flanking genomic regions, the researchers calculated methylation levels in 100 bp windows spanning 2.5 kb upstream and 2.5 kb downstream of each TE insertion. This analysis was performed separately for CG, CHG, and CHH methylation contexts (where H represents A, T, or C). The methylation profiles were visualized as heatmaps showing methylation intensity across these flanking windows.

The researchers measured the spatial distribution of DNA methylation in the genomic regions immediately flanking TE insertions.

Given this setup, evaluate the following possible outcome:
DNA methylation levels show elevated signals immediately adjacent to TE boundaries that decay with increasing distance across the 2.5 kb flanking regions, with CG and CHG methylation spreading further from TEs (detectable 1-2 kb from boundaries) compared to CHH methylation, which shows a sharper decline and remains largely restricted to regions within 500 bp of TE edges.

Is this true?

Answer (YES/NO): NO